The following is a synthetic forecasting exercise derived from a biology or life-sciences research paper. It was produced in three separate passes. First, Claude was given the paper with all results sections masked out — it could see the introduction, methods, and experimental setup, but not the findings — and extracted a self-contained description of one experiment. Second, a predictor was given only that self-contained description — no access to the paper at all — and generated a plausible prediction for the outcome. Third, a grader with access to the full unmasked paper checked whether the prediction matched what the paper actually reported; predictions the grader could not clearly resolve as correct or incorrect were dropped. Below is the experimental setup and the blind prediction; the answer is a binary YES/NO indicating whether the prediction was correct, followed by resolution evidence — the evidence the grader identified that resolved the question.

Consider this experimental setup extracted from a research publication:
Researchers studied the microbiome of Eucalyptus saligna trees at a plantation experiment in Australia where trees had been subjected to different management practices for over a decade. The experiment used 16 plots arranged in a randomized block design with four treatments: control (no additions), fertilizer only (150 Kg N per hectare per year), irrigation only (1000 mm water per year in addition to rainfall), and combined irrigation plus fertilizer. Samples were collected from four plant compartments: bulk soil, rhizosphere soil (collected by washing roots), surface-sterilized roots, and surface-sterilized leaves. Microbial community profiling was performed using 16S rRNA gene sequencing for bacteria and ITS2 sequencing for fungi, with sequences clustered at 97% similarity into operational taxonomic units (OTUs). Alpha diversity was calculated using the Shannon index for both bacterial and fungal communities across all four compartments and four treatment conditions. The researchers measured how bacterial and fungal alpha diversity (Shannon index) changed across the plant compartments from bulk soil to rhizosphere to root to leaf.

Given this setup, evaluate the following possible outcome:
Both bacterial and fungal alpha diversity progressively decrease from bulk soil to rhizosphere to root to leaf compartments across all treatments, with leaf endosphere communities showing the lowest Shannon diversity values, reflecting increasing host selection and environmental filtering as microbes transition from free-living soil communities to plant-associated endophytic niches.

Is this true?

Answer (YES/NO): YES